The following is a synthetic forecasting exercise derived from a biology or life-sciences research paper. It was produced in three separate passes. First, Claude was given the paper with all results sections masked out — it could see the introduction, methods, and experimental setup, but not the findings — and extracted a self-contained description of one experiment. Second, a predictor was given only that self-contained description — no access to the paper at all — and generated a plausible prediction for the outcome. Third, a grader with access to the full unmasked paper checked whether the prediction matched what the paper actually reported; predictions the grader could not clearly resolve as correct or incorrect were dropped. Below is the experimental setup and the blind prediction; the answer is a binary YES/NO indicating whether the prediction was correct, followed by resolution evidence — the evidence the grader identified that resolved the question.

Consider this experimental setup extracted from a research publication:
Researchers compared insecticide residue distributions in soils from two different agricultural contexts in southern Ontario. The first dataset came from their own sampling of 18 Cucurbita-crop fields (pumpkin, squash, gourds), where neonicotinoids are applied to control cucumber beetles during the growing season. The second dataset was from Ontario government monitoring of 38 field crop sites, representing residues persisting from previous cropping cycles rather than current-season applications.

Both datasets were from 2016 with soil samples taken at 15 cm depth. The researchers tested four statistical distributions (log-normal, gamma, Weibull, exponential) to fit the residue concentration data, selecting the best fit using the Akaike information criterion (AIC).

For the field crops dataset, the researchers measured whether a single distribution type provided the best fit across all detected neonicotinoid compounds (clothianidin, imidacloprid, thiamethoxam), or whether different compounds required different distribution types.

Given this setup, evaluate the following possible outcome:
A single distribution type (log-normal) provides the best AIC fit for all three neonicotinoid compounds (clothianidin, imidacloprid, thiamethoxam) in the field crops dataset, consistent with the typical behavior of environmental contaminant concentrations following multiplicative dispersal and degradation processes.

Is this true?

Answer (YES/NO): NO